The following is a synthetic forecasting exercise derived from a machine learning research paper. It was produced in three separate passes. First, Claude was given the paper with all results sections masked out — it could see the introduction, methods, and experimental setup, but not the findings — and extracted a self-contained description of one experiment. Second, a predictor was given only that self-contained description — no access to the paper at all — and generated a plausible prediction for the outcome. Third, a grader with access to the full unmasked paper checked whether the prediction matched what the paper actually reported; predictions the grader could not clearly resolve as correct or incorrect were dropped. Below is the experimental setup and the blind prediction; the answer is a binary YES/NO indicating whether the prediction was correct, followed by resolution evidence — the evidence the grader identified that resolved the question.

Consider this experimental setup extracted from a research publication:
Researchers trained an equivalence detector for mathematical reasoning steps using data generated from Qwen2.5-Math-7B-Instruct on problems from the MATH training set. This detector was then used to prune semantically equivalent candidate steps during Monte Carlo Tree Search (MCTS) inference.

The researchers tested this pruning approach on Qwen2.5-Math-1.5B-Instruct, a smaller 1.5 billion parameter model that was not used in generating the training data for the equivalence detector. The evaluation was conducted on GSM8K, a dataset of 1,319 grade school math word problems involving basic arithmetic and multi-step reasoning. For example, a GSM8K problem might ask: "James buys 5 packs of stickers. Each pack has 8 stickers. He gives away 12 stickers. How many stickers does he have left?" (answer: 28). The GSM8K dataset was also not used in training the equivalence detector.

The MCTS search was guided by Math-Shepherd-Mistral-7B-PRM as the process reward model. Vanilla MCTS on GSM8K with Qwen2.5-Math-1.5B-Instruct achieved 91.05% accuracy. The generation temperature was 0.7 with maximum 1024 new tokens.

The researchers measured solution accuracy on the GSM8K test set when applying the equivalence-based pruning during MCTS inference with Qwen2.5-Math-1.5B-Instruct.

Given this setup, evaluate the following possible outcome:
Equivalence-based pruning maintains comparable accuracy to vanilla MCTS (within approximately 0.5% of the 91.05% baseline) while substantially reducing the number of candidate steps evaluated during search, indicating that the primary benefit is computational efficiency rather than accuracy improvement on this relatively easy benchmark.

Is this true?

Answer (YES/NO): YES